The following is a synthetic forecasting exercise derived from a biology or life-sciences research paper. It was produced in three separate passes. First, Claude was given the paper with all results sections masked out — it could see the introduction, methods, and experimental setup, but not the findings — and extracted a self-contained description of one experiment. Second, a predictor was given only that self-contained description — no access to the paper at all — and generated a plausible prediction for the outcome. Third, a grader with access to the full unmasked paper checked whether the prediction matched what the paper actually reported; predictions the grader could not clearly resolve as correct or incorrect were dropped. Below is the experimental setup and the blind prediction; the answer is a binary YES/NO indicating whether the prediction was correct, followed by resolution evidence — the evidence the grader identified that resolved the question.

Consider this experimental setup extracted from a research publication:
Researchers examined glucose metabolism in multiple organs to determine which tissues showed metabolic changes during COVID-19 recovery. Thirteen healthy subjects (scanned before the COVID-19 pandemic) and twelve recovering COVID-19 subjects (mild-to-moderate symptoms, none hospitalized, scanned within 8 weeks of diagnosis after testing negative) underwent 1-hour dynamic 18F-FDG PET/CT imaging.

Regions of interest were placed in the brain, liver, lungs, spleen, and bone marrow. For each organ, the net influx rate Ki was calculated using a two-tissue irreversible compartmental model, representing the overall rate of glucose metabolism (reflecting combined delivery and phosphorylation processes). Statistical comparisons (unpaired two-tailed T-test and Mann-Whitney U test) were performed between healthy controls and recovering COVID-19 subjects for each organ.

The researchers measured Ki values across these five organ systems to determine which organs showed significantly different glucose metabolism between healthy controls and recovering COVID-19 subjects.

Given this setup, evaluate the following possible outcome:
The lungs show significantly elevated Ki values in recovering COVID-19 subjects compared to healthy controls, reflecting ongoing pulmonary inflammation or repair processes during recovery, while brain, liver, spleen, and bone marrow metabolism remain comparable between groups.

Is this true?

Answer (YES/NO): YES